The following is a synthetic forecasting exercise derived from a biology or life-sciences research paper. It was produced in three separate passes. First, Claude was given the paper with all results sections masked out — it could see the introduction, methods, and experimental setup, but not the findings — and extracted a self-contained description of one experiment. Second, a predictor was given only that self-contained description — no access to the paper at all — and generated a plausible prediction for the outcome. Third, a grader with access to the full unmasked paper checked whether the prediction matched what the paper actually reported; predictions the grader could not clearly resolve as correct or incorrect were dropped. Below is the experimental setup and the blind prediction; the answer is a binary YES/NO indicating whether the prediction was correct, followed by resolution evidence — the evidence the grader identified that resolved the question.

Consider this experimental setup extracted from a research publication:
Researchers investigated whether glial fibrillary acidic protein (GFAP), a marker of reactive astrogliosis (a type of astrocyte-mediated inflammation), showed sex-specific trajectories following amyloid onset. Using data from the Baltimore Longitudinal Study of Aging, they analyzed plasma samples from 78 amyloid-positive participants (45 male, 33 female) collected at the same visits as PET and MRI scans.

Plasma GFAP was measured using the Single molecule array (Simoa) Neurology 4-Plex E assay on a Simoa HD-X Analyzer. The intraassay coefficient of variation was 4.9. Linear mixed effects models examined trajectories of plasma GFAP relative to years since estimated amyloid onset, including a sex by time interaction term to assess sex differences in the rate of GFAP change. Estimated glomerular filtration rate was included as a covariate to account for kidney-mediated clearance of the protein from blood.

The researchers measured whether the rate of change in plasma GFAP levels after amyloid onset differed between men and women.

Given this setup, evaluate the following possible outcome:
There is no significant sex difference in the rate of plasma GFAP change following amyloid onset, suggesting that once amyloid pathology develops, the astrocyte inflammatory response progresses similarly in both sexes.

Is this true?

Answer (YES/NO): YES